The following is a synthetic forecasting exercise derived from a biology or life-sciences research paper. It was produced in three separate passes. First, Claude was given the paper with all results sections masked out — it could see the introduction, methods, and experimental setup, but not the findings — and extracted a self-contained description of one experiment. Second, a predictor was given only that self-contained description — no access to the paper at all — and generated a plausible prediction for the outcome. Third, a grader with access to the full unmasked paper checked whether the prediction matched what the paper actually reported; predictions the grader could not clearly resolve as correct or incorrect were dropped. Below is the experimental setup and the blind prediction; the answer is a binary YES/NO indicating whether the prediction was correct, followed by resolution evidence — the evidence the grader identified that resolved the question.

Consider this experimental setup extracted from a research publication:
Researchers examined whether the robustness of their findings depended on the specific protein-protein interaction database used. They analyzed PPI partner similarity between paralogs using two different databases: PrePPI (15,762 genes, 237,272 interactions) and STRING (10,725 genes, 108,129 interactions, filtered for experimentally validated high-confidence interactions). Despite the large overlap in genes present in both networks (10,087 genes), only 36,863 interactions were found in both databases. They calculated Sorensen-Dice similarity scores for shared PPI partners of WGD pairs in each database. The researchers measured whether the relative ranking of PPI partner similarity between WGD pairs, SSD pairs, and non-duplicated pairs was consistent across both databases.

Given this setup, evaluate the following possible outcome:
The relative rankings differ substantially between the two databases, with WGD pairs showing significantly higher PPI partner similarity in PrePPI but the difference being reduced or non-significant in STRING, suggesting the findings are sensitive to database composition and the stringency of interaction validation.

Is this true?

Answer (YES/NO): NO